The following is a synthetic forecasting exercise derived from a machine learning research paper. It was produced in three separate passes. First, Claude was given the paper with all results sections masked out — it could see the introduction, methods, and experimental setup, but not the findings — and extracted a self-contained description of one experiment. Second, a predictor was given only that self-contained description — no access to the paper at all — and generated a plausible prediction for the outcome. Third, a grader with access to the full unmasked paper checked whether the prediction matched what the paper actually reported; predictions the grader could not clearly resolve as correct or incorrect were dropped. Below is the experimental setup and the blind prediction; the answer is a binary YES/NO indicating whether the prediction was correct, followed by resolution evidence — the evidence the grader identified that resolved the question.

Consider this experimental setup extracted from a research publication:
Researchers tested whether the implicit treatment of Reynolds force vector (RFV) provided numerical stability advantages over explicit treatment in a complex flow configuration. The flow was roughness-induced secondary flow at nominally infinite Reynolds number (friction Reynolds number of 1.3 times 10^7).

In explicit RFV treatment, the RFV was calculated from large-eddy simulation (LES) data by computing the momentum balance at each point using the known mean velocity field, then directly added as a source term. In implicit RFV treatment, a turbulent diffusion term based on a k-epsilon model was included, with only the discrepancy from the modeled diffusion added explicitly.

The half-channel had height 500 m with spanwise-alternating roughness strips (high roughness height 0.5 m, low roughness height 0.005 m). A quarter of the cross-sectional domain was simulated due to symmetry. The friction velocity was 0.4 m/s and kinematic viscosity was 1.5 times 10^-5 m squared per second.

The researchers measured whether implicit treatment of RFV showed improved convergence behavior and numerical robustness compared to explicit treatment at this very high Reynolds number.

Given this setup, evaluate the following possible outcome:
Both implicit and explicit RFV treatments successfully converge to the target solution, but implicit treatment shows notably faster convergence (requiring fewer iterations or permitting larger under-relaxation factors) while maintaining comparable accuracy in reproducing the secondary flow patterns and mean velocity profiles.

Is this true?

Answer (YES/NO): NO